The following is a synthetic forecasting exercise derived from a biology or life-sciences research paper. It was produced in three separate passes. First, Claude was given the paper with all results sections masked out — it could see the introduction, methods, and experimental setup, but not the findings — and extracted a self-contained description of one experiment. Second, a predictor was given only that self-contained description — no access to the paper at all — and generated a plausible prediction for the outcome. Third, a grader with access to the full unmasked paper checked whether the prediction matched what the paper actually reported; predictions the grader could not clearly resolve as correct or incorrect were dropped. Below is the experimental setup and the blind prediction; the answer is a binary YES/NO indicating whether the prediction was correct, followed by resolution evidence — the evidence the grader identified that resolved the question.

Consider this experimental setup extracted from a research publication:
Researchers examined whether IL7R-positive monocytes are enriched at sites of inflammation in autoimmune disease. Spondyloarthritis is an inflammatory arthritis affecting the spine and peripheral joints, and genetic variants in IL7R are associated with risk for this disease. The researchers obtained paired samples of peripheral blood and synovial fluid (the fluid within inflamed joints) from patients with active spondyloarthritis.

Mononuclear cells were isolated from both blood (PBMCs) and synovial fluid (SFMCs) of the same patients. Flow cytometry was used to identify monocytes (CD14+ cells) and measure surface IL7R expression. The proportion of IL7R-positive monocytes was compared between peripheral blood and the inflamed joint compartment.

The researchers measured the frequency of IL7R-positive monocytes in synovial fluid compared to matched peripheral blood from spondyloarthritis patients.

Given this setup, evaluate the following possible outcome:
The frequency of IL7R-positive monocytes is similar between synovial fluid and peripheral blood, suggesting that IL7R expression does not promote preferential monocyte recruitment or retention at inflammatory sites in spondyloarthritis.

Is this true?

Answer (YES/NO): NO